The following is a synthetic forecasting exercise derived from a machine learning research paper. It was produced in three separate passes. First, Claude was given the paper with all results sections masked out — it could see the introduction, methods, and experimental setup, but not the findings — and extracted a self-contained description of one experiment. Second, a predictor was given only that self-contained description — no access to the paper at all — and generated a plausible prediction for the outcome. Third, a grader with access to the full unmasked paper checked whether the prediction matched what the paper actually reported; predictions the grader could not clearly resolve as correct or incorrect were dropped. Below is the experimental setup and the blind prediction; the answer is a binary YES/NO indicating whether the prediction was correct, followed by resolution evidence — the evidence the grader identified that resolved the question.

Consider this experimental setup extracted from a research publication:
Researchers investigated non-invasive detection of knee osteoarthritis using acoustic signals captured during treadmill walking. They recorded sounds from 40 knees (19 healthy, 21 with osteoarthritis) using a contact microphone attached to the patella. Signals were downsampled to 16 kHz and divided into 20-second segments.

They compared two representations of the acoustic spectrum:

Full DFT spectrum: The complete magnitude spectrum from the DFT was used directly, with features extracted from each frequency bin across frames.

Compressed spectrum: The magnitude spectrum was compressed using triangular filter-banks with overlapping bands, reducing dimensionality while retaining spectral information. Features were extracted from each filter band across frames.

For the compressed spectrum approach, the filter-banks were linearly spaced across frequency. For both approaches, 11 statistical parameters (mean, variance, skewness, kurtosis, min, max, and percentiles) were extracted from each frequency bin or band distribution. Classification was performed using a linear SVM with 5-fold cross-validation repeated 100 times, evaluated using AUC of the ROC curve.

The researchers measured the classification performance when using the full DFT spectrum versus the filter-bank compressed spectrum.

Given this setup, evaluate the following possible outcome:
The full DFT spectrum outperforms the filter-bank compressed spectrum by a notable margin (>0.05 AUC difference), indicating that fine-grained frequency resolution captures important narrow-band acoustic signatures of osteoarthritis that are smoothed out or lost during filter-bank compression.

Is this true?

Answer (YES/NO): NO